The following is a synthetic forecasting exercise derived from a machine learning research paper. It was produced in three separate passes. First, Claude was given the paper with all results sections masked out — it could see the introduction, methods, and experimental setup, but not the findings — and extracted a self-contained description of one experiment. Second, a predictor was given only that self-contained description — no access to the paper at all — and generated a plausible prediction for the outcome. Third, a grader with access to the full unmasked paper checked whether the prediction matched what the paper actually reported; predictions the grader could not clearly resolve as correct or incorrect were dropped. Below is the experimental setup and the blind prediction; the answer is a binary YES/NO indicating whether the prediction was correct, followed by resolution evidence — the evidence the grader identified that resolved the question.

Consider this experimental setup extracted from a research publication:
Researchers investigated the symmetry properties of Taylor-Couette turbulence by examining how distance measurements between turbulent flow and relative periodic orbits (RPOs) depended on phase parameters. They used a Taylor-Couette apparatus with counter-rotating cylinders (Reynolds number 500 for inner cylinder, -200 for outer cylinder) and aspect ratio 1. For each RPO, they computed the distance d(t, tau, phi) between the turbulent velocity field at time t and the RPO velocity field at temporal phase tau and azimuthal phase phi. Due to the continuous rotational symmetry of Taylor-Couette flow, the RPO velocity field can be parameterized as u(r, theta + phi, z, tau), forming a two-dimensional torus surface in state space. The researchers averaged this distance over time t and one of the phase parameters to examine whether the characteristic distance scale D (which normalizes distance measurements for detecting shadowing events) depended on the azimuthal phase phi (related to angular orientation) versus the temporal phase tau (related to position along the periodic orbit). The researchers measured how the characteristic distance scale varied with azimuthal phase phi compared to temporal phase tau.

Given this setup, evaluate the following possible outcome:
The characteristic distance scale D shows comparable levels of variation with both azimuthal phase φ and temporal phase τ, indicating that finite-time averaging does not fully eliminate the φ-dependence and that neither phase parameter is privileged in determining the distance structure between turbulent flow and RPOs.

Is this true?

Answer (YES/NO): NO